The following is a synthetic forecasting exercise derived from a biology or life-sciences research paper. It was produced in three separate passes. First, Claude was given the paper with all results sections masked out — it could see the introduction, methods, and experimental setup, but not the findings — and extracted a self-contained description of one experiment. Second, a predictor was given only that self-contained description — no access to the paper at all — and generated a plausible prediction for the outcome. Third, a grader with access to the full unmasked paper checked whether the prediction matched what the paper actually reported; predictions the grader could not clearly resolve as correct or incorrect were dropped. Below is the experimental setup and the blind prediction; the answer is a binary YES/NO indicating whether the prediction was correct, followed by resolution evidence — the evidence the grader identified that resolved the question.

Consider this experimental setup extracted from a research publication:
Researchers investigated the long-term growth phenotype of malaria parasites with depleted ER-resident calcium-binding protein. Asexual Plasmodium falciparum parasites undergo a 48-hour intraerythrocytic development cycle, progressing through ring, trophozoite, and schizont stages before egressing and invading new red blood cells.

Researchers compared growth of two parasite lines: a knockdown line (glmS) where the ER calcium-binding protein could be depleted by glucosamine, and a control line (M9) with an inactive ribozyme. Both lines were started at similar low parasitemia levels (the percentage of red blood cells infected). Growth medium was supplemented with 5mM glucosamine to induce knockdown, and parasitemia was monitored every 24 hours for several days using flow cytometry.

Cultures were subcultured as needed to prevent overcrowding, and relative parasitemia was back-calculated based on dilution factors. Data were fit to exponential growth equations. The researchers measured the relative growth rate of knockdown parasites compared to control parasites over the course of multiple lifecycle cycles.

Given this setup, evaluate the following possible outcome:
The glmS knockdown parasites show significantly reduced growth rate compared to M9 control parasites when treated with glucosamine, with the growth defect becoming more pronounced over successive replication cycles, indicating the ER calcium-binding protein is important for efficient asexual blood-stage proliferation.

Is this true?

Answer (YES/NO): YES